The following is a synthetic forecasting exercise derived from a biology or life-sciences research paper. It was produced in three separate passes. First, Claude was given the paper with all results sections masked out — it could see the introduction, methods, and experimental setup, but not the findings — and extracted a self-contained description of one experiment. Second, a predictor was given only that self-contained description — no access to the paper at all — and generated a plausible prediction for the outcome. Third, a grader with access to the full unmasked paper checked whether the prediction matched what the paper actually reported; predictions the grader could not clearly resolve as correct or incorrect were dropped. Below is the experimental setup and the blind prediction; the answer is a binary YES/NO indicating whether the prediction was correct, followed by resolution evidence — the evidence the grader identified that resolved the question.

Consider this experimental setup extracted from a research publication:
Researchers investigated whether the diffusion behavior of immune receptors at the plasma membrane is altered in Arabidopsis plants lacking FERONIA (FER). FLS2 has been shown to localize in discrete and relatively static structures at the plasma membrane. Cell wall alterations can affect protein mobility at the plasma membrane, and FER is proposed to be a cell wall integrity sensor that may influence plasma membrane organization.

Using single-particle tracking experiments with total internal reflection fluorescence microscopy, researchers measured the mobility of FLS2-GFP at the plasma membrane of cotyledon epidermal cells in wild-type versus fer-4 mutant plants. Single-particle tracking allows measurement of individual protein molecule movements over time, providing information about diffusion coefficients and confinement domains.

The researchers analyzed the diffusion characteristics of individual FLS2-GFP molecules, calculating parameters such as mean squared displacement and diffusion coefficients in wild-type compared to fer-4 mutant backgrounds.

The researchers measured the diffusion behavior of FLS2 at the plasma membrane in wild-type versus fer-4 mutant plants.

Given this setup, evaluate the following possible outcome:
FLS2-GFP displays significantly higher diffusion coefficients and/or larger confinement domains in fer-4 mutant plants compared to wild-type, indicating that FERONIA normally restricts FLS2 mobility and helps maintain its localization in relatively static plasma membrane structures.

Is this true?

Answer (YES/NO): YES